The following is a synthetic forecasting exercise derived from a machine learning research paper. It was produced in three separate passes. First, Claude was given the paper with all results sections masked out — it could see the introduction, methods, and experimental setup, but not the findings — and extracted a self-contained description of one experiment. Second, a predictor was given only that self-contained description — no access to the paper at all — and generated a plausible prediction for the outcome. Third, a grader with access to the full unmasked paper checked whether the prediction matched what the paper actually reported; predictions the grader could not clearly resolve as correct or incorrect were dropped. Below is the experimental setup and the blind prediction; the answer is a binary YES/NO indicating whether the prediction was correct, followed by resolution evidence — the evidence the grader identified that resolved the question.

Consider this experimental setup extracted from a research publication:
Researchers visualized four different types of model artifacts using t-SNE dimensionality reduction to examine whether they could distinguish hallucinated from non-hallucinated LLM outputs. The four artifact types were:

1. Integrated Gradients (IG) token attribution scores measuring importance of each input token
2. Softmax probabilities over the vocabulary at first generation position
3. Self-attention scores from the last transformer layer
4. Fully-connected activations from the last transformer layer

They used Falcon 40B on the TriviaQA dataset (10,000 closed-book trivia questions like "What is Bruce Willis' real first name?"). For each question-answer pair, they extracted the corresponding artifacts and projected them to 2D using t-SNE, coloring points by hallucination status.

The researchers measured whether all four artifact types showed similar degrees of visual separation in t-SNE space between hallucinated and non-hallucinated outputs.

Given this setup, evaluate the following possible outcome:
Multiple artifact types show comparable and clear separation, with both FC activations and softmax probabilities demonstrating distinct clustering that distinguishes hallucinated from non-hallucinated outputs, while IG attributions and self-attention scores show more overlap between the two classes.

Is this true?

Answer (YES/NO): NO